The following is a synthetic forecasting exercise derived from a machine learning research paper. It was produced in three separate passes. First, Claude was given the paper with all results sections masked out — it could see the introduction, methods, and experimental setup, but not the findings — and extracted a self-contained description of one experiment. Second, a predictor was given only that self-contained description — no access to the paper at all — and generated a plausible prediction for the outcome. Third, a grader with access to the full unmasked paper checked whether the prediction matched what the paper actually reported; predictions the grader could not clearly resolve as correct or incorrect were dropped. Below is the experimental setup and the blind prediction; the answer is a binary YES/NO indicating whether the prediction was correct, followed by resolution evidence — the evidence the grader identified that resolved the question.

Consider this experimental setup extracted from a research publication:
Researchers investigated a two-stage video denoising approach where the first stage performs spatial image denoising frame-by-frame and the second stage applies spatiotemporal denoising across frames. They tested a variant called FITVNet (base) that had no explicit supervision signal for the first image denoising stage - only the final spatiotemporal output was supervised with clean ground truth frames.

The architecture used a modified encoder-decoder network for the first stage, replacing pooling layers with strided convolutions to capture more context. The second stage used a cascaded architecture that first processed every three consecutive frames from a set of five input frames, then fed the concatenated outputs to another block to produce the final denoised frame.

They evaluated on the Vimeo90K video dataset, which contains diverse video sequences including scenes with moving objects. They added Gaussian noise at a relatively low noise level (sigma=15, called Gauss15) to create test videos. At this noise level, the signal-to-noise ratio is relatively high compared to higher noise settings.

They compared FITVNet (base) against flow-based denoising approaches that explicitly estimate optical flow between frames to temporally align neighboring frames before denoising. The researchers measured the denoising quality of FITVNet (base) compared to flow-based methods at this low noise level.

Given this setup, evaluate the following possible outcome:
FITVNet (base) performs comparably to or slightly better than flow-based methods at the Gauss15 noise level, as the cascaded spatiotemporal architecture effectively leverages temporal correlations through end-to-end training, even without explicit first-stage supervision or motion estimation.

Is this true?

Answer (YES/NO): NO